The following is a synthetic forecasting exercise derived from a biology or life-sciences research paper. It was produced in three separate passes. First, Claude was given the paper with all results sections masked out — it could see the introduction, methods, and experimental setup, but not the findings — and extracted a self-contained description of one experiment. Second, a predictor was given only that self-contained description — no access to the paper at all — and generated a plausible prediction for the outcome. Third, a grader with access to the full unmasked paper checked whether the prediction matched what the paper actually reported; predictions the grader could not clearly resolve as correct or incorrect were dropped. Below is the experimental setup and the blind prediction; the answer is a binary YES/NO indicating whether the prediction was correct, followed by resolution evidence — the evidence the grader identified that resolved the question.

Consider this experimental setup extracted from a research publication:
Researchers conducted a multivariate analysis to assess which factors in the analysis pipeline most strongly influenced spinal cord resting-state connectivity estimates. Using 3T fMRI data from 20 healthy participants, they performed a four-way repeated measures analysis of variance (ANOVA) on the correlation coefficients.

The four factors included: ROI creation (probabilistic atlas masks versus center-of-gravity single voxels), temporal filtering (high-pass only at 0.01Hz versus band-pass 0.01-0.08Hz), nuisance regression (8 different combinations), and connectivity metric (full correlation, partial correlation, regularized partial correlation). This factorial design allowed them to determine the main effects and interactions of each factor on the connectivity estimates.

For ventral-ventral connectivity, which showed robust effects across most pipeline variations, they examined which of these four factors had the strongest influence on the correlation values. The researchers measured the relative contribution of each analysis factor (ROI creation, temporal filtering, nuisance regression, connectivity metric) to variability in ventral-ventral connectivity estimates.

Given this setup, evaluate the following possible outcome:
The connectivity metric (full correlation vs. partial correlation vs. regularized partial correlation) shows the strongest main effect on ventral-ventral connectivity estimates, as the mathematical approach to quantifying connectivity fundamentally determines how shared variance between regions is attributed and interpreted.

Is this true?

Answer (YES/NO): NO